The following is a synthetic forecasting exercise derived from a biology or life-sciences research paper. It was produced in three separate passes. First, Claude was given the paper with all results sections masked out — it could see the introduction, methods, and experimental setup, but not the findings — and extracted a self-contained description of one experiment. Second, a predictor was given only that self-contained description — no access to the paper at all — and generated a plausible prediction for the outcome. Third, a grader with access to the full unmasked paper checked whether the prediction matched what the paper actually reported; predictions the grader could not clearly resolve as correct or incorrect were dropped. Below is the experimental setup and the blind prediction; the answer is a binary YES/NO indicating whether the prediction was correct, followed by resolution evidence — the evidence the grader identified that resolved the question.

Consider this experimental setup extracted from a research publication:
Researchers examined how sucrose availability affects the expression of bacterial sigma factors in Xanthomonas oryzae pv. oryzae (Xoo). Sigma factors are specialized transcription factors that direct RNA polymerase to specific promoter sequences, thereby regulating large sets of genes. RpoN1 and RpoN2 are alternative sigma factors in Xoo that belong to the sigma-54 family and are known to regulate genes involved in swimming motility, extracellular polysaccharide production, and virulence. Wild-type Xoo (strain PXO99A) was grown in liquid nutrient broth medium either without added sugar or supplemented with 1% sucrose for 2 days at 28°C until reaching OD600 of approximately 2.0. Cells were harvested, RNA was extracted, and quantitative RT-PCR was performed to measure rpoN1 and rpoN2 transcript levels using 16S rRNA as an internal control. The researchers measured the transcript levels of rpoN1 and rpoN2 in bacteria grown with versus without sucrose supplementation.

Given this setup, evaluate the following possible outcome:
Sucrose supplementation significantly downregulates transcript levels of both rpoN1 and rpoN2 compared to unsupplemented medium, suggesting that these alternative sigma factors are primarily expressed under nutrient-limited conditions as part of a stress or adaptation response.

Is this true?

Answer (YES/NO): NO